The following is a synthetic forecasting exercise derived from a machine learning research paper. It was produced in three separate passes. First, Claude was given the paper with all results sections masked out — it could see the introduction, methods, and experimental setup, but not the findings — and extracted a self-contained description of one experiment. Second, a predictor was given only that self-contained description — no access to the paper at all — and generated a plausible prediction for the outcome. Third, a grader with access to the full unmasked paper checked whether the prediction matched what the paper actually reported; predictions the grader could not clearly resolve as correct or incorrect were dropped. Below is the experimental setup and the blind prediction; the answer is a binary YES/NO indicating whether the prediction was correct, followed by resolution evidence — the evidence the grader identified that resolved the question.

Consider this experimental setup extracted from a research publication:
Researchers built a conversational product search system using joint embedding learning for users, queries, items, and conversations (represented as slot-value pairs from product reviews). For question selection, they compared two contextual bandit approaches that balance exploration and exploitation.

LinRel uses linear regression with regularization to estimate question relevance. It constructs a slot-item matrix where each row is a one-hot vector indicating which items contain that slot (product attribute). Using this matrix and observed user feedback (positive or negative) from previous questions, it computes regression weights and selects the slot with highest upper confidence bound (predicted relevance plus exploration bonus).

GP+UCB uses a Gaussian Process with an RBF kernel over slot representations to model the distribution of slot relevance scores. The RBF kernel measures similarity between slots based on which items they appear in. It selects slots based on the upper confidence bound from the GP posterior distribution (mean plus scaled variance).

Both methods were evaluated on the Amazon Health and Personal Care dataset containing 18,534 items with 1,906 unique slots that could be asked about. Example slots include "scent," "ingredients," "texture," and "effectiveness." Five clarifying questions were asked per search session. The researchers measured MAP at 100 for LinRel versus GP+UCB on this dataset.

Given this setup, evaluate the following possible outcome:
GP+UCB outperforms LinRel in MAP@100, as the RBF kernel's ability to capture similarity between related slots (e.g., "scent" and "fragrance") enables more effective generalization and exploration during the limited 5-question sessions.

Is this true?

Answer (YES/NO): NO